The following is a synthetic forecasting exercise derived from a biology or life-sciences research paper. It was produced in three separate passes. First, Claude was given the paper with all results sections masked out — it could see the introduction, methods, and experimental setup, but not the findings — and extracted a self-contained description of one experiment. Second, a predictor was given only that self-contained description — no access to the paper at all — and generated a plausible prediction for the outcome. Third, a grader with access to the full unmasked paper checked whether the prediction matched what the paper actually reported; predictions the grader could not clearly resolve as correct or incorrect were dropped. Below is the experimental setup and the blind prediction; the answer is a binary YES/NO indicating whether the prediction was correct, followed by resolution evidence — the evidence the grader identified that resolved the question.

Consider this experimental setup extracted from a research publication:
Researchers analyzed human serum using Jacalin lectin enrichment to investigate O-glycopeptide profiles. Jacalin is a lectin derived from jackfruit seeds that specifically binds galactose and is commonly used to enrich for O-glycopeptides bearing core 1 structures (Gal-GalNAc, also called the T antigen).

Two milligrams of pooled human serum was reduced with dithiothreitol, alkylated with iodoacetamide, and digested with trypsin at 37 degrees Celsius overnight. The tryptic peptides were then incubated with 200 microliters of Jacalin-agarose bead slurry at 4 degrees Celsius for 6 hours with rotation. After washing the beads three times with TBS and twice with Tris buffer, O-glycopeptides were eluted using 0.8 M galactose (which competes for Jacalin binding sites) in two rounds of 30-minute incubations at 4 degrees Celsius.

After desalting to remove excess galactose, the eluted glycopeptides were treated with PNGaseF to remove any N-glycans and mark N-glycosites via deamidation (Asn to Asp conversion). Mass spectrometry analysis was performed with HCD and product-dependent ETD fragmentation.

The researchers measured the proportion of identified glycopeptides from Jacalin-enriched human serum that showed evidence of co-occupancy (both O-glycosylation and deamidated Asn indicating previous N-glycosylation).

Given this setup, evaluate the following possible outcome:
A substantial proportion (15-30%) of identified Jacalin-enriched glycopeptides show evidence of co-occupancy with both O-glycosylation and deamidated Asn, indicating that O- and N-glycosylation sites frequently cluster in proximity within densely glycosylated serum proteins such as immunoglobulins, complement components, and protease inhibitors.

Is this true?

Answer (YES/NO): NO